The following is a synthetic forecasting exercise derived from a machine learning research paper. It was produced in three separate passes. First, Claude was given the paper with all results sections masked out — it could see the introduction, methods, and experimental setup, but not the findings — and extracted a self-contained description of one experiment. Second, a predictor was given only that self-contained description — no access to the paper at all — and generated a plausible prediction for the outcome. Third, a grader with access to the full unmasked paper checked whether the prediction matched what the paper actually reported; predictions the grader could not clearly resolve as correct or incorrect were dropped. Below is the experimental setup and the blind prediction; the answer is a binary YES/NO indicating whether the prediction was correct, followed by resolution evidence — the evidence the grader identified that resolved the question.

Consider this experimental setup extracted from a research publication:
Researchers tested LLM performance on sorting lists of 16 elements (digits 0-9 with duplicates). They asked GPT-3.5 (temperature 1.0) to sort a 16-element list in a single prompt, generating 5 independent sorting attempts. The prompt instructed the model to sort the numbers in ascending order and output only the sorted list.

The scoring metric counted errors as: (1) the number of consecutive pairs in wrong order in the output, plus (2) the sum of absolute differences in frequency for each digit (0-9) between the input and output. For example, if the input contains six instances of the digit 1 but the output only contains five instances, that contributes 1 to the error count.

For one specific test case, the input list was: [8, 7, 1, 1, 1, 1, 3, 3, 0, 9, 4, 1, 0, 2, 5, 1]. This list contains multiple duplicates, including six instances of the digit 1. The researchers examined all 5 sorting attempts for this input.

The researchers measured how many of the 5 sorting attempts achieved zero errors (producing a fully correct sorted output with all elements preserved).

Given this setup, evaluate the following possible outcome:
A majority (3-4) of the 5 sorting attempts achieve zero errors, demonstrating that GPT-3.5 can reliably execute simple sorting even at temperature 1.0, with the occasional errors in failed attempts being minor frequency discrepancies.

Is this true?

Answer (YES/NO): NO